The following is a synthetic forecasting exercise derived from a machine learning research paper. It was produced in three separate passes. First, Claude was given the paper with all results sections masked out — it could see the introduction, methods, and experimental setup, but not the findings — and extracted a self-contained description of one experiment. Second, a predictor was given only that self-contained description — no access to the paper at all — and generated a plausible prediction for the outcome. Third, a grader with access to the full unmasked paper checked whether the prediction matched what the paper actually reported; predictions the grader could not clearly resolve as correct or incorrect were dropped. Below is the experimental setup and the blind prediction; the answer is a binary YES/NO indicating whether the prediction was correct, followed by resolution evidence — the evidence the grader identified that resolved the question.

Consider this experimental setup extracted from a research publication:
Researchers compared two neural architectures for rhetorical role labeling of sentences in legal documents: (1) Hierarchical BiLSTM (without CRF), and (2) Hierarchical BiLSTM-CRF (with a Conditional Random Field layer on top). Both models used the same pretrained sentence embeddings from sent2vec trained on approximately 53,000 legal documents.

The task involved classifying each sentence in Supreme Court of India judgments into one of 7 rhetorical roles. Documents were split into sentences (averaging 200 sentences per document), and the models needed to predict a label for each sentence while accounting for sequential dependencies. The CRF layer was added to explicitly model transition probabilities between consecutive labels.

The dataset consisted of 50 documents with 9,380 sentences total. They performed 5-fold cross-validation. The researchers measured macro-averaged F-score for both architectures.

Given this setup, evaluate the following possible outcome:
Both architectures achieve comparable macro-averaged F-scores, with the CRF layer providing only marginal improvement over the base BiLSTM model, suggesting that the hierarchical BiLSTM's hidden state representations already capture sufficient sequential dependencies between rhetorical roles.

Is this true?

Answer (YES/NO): YES